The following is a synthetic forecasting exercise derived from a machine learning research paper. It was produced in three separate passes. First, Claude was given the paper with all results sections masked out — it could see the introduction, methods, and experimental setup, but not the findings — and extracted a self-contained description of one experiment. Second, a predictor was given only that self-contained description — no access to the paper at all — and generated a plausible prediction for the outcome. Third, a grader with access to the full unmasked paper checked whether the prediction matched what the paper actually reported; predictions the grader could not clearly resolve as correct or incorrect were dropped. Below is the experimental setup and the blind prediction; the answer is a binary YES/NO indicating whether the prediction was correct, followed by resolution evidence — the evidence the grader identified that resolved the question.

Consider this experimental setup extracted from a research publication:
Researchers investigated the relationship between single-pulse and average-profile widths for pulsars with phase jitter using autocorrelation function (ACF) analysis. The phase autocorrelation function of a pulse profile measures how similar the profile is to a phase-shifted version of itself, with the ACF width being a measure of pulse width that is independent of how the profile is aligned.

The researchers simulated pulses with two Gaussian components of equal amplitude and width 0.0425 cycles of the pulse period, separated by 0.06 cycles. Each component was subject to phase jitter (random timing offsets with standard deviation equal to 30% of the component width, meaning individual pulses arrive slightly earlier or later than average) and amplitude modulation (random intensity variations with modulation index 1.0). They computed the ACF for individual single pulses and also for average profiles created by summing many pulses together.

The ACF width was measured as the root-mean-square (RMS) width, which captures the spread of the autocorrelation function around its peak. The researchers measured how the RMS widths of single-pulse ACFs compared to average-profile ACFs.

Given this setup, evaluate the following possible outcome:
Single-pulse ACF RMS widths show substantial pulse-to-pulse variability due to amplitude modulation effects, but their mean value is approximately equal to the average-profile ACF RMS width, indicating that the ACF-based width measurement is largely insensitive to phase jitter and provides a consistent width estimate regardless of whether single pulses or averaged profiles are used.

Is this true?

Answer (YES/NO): NO